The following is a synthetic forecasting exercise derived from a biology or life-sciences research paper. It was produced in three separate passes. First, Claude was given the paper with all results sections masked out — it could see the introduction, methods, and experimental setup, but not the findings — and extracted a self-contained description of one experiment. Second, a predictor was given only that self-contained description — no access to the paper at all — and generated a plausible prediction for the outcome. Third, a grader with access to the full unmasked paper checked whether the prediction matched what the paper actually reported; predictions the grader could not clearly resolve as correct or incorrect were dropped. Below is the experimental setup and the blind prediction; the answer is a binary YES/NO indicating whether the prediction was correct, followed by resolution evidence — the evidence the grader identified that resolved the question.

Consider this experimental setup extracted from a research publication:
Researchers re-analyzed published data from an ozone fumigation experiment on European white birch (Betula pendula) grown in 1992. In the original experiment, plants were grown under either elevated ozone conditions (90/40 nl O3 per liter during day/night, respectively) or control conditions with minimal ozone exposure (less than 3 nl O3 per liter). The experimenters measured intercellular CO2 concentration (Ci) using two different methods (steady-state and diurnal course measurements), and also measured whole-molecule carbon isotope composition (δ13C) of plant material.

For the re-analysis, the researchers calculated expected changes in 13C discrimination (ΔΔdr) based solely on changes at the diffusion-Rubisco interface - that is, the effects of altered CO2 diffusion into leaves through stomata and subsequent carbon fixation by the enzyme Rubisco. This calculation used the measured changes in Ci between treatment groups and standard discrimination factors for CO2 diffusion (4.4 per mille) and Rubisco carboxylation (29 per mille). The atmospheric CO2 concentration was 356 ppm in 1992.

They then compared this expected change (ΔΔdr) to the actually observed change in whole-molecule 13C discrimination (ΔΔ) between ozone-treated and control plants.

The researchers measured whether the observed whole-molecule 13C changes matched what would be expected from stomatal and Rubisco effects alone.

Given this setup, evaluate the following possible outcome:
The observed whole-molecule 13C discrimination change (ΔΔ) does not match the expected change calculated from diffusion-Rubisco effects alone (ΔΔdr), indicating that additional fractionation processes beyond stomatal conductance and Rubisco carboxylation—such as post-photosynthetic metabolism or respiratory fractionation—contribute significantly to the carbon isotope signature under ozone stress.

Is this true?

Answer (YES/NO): YES